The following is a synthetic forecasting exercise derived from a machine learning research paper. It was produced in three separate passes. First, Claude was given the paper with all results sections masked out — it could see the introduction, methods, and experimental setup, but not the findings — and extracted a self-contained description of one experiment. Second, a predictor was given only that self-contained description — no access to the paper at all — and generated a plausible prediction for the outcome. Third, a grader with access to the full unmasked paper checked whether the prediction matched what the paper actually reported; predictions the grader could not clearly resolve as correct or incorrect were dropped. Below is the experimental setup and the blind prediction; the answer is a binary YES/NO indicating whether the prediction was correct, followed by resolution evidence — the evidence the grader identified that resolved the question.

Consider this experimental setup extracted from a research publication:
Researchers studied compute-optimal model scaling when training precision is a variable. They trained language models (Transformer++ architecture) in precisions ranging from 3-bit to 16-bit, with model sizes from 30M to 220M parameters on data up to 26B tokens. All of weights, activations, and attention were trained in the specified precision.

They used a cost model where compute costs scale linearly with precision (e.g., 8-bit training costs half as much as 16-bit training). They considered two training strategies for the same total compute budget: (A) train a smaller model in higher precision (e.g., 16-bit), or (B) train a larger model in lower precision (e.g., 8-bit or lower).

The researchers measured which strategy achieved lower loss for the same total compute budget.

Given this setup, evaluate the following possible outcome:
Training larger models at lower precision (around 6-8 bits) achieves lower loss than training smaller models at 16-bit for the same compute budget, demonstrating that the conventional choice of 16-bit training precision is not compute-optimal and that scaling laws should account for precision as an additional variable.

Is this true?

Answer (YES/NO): YES